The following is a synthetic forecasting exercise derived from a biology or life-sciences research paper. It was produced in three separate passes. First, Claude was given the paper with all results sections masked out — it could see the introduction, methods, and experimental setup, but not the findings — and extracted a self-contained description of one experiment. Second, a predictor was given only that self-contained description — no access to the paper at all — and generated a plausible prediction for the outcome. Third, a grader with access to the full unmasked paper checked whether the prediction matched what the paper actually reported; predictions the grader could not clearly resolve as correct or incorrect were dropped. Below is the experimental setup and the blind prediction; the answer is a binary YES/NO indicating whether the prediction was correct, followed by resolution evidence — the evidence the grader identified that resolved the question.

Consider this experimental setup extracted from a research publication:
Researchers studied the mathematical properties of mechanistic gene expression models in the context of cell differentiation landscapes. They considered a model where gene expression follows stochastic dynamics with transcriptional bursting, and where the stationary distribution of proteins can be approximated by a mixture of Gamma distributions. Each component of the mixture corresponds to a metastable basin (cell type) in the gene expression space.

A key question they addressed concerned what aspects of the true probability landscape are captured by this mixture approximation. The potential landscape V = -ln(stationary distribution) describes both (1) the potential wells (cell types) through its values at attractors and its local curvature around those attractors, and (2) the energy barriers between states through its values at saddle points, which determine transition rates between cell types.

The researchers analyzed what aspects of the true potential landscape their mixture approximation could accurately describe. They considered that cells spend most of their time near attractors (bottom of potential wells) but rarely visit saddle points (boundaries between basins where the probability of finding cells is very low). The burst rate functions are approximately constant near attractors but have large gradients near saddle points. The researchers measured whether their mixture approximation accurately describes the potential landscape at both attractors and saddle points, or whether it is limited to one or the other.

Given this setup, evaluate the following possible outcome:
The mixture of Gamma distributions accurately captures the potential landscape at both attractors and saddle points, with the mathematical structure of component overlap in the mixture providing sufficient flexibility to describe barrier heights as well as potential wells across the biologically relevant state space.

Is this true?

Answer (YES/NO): NO